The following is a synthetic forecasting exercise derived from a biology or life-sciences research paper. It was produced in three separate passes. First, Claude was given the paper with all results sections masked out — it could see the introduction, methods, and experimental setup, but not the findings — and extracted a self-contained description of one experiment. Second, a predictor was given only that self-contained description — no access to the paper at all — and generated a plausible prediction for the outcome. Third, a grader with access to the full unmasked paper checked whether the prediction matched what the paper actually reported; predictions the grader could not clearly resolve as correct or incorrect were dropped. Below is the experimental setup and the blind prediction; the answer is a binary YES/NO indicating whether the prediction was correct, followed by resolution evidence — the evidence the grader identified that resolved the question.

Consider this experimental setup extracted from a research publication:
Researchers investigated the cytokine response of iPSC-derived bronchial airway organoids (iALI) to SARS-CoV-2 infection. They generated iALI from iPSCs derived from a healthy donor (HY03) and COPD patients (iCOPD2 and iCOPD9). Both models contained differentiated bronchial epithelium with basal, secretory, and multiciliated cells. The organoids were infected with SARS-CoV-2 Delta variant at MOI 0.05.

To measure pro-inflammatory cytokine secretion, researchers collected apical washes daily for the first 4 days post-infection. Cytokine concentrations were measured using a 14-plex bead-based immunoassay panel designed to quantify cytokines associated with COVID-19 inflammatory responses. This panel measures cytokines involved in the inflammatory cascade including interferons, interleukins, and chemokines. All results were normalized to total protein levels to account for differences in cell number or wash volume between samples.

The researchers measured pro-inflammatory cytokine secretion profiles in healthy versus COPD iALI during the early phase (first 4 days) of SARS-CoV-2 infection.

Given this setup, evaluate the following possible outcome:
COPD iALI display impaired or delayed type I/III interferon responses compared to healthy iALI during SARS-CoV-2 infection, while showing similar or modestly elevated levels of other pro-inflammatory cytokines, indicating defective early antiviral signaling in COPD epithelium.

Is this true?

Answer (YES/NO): NO